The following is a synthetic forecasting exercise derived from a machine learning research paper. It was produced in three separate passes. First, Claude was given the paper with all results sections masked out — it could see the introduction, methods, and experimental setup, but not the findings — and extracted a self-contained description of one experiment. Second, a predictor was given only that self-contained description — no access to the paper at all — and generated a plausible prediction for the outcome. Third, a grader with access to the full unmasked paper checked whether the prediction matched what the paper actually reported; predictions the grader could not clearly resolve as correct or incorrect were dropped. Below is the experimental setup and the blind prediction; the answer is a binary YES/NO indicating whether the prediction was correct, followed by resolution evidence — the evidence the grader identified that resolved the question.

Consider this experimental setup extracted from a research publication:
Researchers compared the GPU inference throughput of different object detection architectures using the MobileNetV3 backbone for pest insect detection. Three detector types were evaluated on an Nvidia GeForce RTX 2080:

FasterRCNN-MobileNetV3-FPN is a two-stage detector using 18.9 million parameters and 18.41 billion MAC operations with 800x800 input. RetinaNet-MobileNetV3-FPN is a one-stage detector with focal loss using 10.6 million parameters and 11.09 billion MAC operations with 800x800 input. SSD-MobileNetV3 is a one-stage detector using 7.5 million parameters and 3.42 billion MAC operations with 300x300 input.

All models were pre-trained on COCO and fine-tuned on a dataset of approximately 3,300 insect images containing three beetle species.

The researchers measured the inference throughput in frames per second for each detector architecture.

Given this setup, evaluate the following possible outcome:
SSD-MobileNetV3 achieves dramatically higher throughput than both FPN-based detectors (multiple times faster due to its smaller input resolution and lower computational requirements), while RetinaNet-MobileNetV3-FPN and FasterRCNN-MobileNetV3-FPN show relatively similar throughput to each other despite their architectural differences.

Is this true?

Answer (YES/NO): NO